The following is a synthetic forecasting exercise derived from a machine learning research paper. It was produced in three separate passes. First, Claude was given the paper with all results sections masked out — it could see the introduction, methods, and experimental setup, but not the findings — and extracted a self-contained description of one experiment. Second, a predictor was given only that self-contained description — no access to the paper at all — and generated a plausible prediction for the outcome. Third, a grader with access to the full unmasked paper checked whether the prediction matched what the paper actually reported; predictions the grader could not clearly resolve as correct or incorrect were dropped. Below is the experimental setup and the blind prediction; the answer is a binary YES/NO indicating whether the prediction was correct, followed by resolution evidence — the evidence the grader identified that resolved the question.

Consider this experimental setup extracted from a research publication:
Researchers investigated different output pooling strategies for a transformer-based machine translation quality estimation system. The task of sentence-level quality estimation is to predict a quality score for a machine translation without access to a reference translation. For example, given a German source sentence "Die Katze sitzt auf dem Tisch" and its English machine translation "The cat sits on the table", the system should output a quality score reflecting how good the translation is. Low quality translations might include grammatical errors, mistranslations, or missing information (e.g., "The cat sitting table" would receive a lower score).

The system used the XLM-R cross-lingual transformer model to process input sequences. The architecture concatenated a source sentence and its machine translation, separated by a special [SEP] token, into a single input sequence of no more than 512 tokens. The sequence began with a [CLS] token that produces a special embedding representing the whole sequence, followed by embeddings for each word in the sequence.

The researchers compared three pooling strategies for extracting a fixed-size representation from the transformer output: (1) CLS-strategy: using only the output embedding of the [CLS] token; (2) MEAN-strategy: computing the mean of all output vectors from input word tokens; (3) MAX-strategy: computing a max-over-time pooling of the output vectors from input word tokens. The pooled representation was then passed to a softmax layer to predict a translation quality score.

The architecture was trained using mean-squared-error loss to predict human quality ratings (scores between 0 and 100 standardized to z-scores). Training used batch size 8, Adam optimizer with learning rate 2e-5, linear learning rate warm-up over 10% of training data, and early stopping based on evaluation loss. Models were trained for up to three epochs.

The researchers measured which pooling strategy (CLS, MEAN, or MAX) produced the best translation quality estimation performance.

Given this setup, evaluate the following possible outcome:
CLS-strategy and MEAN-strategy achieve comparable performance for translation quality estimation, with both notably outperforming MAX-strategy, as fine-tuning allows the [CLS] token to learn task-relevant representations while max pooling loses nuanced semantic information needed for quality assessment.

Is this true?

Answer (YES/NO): NO